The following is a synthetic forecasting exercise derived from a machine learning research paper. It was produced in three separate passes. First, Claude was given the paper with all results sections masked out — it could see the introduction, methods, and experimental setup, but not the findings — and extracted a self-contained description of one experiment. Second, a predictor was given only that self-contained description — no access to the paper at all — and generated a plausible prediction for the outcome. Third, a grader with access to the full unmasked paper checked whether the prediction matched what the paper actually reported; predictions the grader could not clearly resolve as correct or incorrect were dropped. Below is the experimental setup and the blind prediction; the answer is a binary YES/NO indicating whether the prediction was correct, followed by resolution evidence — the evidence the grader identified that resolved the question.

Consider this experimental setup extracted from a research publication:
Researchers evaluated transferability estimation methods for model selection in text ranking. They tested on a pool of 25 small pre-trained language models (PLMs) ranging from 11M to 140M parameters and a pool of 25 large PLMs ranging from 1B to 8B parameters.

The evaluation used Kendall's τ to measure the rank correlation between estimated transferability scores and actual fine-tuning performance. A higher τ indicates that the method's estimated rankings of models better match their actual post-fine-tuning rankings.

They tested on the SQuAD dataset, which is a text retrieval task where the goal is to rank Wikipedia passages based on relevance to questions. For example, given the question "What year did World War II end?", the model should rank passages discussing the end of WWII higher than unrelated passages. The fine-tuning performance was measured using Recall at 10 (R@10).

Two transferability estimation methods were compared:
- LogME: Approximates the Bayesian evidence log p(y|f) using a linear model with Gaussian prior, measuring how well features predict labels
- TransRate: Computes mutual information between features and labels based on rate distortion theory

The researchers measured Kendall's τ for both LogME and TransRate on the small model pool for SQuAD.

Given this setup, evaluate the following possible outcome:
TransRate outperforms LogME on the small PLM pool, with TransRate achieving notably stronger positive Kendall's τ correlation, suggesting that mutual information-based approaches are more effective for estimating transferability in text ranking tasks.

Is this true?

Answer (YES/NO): NO